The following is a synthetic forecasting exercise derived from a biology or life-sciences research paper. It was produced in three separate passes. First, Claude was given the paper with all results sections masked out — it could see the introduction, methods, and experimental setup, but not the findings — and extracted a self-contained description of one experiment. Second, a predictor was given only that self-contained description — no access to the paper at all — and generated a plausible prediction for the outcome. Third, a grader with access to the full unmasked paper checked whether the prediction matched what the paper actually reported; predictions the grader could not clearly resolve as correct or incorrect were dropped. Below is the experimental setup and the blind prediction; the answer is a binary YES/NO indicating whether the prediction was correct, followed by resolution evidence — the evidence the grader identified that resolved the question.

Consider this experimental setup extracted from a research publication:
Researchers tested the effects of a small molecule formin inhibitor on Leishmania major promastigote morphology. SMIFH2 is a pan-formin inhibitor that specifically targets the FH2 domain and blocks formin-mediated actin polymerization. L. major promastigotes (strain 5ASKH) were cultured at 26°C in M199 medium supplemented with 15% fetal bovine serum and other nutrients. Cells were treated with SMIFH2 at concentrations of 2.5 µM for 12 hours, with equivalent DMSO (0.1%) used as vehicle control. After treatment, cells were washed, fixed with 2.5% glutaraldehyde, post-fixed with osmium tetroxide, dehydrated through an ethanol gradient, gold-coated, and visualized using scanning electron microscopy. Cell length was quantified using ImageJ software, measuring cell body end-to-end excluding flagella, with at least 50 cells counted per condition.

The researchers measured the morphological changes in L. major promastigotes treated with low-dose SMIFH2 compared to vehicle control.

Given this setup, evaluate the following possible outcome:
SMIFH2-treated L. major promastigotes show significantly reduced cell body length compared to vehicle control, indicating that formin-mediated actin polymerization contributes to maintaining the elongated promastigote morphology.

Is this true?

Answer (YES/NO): YES